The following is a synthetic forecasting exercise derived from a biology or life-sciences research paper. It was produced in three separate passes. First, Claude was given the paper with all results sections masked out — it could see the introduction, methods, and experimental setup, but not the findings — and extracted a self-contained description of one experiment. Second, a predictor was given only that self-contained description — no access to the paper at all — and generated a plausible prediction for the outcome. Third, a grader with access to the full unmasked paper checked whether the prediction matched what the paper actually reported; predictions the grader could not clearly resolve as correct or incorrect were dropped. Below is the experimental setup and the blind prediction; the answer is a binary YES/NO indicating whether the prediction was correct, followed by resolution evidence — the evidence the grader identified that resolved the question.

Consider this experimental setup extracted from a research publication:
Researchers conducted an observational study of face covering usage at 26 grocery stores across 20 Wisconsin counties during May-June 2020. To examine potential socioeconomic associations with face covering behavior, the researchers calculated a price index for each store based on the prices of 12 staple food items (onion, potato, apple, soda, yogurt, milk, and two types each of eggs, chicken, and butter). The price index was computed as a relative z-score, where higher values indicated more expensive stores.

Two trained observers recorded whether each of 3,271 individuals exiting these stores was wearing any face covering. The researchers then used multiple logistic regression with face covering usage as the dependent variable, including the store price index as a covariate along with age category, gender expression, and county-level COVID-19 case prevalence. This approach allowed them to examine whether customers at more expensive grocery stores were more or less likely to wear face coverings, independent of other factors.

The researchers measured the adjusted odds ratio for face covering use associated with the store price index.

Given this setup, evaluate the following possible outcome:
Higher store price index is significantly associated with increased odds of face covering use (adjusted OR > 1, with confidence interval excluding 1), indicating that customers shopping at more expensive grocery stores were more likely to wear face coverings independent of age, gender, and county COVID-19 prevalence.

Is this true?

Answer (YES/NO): YES